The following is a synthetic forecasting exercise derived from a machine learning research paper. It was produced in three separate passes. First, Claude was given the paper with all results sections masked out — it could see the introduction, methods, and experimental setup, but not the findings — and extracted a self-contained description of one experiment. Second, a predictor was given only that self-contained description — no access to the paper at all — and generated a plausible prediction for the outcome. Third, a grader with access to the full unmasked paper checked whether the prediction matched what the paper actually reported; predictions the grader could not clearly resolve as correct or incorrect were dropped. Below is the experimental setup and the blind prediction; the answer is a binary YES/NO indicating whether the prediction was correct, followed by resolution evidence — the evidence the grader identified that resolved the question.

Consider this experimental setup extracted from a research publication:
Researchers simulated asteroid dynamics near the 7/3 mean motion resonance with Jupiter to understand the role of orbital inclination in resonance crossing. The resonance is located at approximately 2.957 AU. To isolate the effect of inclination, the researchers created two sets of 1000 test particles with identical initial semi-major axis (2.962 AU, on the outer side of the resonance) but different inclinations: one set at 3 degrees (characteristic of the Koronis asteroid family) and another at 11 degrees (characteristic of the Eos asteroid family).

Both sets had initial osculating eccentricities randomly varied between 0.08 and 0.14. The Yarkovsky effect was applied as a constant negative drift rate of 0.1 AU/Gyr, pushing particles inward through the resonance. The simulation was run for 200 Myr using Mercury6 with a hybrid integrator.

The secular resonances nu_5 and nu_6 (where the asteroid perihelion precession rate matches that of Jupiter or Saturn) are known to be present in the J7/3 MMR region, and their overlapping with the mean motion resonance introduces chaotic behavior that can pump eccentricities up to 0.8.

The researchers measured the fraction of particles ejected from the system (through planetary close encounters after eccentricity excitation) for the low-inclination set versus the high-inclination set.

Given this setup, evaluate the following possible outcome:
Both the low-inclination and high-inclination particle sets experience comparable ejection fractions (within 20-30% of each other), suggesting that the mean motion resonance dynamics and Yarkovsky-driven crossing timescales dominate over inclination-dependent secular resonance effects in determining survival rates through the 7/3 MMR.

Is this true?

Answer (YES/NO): NO